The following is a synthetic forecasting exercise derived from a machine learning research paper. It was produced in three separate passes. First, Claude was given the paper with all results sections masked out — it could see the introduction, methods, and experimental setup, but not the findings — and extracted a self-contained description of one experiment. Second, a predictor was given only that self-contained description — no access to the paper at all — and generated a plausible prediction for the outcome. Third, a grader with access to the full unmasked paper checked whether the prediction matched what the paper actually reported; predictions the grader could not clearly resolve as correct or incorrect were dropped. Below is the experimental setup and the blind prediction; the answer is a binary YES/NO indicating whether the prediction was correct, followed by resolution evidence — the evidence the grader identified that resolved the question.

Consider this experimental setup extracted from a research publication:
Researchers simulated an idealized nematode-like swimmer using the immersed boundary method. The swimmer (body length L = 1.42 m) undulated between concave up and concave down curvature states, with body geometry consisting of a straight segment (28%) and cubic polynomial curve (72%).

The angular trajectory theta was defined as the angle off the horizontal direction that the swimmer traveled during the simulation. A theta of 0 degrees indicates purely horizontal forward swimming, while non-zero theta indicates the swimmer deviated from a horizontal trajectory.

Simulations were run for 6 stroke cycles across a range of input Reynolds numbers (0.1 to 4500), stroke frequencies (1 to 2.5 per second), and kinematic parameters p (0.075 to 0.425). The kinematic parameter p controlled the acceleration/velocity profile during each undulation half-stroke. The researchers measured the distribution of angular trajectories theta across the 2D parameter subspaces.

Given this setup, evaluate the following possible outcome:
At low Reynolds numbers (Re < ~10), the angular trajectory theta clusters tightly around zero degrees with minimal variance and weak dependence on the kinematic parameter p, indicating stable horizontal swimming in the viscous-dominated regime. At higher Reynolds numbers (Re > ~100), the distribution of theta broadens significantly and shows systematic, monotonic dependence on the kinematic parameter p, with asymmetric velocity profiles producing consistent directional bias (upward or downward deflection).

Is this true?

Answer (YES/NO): NO